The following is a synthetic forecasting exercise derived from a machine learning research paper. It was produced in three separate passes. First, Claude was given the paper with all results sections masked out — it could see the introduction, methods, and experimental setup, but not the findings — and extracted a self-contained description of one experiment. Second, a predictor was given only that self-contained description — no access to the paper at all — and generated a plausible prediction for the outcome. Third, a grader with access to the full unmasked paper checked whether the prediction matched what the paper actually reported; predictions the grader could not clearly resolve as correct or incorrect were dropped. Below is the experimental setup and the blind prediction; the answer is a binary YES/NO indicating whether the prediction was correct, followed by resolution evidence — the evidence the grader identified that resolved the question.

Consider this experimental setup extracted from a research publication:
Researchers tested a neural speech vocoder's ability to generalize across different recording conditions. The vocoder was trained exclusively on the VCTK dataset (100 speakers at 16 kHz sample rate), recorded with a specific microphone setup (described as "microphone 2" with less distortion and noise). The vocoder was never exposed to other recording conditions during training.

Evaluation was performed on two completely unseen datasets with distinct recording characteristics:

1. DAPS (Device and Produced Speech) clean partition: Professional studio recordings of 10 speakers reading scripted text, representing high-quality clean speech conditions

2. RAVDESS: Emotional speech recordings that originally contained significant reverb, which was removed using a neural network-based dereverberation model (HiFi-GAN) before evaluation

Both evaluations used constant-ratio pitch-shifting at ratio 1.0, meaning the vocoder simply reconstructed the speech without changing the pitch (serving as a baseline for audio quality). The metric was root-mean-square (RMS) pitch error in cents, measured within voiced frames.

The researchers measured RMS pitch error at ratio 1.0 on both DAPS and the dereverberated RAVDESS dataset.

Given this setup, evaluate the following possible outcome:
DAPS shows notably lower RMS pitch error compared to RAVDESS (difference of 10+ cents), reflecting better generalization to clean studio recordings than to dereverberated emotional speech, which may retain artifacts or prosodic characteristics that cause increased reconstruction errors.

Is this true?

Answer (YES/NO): NO